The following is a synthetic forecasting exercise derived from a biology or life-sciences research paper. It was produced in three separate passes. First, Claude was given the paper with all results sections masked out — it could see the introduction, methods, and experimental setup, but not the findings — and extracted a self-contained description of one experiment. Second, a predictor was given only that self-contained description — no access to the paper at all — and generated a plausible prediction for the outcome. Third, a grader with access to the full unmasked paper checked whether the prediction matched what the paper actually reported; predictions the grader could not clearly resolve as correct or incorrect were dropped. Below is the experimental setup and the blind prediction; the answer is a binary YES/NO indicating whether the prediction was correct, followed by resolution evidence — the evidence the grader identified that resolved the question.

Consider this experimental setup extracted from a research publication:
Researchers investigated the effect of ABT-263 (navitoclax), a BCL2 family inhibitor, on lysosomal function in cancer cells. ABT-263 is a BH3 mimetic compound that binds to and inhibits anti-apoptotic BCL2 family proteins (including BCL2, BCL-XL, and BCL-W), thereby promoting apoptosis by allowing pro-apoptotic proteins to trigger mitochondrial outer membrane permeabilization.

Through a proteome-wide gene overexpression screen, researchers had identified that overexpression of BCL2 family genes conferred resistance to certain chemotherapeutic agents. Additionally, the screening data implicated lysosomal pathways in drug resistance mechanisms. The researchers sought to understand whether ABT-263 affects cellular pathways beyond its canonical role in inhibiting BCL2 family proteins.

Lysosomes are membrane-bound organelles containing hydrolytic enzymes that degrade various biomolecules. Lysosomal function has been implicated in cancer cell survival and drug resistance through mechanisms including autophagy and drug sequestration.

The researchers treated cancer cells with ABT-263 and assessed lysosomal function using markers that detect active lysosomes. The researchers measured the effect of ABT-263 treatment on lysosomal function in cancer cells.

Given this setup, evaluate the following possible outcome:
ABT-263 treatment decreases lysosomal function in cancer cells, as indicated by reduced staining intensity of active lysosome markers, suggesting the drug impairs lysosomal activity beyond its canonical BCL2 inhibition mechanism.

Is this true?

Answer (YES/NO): YES